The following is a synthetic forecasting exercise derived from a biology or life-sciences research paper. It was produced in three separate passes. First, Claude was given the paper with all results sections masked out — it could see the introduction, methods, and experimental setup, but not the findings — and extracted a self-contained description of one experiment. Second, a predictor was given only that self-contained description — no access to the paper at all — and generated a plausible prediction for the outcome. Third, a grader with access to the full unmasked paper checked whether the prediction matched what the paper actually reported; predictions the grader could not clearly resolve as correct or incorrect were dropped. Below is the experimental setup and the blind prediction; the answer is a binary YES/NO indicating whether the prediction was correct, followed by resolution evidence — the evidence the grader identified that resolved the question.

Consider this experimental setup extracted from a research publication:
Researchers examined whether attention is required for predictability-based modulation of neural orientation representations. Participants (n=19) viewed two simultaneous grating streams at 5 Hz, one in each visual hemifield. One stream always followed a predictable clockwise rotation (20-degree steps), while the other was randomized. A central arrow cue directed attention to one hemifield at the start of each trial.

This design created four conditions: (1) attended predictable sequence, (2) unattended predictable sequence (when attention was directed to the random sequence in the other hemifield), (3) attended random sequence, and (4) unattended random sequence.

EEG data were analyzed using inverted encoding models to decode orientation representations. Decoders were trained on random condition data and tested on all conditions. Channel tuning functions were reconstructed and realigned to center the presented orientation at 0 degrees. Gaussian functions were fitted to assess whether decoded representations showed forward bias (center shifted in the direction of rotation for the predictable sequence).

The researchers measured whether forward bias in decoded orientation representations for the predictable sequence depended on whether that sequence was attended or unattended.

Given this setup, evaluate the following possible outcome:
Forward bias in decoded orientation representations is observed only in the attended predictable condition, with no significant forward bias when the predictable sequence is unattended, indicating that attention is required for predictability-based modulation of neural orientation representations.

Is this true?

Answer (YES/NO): YES